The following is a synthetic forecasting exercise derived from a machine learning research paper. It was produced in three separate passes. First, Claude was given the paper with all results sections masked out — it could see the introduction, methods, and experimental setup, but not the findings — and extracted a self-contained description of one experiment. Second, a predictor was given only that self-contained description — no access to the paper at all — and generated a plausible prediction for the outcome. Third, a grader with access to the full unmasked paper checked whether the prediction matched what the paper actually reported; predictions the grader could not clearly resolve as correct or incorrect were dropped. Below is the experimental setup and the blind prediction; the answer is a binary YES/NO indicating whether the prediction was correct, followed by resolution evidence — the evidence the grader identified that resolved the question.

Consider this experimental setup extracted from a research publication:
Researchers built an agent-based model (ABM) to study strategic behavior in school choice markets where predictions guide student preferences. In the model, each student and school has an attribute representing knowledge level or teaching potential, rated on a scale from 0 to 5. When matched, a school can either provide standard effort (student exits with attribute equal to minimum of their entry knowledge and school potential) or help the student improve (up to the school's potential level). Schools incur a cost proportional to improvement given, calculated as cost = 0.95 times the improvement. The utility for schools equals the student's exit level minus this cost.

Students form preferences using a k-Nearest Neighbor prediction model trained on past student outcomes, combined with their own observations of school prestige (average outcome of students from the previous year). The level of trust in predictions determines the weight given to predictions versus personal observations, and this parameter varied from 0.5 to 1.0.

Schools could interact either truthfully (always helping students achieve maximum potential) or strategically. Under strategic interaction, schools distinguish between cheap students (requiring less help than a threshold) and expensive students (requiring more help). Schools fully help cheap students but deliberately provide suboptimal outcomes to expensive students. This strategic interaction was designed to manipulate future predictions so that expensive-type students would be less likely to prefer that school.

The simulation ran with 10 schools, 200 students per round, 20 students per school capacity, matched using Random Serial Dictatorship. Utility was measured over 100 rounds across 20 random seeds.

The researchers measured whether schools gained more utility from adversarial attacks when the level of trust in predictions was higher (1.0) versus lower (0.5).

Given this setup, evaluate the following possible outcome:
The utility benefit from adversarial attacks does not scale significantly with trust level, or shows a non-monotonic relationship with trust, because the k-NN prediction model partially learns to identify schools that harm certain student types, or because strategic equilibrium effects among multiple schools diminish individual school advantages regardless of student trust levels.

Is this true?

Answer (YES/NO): NO